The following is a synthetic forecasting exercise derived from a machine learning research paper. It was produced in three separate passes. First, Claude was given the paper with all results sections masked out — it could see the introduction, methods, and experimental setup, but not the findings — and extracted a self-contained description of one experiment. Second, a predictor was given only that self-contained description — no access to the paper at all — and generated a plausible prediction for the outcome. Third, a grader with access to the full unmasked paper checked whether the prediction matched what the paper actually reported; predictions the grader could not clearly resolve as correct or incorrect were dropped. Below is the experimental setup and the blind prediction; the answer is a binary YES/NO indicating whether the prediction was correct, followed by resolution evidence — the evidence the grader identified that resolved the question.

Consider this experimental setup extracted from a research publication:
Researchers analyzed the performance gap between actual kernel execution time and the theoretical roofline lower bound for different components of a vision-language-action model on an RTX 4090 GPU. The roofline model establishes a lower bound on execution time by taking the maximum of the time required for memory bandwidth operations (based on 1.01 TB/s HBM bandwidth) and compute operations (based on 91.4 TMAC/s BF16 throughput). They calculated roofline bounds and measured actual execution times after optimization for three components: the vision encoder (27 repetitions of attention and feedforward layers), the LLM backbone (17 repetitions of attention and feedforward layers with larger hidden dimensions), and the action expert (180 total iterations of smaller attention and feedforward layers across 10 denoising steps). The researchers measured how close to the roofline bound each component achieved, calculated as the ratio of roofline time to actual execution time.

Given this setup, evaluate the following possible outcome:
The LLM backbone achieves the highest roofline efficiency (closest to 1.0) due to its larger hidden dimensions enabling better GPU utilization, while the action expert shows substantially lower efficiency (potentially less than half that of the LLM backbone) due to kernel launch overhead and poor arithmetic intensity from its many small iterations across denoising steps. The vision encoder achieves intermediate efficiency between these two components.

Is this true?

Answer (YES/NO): NO